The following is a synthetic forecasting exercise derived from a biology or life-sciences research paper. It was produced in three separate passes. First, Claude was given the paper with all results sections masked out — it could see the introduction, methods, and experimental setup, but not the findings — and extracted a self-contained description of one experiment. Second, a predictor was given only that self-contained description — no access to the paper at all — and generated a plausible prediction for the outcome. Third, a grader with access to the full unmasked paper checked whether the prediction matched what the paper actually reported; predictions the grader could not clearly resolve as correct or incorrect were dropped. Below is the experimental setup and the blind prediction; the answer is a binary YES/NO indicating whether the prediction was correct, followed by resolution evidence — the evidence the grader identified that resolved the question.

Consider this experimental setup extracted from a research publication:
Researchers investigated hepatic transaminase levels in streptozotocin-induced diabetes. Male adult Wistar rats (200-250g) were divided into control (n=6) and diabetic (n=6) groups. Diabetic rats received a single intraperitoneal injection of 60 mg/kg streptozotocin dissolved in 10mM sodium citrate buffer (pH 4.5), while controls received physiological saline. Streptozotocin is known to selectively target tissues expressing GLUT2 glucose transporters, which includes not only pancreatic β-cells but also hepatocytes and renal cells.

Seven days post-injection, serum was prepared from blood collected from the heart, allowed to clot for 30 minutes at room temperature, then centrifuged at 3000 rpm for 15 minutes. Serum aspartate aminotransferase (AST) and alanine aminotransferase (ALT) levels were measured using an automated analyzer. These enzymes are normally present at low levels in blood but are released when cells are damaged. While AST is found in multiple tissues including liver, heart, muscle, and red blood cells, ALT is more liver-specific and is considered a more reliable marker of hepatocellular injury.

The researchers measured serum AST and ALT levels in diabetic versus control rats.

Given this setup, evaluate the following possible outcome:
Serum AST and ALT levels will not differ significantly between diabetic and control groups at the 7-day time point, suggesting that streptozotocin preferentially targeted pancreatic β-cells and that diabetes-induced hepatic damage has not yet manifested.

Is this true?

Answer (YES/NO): NO